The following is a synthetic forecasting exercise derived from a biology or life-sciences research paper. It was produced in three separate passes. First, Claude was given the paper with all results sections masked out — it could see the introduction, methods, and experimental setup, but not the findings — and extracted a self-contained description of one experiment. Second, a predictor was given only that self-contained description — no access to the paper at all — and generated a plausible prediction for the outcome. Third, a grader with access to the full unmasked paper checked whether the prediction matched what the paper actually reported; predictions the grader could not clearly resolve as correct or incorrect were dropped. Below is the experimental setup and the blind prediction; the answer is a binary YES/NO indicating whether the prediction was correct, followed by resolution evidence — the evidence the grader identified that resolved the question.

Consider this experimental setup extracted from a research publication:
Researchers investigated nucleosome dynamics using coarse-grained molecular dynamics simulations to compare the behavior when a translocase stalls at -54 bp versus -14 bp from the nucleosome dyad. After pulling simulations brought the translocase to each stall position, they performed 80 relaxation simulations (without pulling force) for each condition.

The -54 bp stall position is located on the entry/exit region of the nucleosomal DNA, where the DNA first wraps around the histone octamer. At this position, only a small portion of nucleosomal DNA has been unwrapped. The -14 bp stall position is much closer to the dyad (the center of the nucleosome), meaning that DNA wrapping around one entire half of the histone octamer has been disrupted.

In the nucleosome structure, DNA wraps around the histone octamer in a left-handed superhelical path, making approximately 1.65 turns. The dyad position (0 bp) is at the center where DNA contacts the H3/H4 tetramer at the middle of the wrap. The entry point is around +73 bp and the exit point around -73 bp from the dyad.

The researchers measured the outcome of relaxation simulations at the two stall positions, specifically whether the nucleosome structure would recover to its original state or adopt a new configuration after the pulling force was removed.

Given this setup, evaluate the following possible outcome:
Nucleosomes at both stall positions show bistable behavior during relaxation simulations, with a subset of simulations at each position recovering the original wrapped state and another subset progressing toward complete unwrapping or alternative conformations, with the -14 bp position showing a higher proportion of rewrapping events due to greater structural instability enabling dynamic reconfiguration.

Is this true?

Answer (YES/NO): NO